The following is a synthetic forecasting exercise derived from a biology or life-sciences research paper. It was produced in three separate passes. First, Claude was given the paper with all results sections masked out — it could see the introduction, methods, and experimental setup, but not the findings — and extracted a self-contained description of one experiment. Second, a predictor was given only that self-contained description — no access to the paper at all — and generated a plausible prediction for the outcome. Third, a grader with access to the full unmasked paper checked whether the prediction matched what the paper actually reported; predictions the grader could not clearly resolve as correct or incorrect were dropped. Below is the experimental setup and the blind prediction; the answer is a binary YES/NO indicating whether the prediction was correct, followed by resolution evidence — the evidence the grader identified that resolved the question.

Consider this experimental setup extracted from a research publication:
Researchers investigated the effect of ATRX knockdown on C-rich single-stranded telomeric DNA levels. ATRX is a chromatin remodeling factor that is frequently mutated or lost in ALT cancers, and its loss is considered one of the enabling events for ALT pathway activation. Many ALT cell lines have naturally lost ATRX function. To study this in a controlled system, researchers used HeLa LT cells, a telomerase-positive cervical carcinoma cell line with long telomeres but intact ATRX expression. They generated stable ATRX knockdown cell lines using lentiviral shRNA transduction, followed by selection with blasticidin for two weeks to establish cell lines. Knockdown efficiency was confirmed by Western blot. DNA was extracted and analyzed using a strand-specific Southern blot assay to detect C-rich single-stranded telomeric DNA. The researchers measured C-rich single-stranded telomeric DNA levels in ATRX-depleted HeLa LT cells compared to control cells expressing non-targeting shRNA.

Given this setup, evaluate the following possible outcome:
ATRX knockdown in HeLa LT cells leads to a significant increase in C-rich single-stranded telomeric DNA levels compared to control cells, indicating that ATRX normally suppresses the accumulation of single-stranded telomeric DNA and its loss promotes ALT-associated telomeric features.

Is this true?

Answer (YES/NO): NO